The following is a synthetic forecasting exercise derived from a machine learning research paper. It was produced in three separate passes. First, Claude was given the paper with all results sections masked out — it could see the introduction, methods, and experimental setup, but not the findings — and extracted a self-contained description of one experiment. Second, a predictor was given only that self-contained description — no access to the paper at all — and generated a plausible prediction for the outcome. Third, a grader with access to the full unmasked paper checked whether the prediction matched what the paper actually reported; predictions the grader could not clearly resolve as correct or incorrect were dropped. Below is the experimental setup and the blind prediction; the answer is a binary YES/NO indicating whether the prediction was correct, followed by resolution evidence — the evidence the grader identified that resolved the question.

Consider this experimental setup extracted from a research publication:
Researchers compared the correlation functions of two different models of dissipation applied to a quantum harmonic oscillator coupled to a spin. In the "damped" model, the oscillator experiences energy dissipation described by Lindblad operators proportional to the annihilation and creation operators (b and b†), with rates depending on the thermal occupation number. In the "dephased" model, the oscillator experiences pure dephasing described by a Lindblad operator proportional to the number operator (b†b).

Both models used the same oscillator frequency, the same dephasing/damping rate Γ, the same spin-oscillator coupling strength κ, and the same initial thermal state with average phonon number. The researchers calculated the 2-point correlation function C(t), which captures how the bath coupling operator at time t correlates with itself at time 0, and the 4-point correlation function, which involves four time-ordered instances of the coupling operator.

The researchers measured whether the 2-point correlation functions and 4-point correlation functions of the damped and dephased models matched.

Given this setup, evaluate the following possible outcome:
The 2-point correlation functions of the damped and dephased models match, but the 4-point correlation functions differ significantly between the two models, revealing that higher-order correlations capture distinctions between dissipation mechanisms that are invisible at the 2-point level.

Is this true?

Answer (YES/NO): YES